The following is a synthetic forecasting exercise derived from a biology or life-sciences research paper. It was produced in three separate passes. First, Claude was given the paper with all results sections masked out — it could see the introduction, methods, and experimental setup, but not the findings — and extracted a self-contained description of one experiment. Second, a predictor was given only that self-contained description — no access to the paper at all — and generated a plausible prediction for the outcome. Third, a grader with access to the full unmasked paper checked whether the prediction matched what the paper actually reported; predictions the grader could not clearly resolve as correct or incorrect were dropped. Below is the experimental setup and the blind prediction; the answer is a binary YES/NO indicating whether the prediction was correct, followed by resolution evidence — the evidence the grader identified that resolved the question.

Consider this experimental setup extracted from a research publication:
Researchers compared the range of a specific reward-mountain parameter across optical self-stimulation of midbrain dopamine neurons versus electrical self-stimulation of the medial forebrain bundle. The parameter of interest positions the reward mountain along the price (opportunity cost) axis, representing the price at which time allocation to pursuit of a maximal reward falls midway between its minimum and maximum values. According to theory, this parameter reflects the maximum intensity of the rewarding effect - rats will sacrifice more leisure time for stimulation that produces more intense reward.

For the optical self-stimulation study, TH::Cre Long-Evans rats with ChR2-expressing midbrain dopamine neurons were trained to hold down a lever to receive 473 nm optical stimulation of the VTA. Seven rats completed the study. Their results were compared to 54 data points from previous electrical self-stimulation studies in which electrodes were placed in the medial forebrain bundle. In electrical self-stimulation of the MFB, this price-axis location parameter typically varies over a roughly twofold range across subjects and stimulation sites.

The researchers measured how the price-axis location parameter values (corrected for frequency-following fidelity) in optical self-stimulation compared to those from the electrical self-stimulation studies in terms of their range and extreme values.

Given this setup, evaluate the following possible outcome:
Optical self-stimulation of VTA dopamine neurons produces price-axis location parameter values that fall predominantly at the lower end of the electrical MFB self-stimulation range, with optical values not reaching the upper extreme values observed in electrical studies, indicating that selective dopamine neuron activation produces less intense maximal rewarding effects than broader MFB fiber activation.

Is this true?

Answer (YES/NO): NO